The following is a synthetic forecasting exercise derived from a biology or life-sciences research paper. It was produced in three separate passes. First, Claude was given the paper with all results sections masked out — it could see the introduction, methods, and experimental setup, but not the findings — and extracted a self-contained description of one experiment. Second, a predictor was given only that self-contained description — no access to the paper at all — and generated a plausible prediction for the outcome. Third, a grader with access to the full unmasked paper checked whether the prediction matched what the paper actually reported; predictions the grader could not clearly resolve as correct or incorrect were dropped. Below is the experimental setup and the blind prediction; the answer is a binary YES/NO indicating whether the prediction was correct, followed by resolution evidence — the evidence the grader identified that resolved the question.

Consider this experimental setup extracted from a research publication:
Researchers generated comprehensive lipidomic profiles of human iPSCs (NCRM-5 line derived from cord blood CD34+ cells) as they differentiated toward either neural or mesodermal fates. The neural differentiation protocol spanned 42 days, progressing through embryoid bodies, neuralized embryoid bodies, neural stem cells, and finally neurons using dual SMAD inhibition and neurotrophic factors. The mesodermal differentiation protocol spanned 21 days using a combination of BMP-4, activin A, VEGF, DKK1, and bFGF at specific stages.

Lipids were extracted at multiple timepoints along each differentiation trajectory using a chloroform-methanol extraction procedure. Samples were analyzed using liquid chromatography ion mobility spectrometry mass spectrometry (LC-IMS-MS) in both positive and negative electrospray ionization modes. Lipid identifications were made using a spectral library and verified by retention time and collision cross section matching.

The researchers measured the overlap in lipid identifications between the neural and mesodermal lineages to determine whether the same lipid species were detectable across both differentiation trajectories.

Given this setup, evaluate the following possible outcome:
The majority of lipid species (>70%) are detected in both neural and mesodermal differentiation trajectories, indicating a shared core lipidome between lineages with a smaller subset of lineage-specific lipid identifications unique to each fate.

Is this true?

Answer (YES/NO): NO